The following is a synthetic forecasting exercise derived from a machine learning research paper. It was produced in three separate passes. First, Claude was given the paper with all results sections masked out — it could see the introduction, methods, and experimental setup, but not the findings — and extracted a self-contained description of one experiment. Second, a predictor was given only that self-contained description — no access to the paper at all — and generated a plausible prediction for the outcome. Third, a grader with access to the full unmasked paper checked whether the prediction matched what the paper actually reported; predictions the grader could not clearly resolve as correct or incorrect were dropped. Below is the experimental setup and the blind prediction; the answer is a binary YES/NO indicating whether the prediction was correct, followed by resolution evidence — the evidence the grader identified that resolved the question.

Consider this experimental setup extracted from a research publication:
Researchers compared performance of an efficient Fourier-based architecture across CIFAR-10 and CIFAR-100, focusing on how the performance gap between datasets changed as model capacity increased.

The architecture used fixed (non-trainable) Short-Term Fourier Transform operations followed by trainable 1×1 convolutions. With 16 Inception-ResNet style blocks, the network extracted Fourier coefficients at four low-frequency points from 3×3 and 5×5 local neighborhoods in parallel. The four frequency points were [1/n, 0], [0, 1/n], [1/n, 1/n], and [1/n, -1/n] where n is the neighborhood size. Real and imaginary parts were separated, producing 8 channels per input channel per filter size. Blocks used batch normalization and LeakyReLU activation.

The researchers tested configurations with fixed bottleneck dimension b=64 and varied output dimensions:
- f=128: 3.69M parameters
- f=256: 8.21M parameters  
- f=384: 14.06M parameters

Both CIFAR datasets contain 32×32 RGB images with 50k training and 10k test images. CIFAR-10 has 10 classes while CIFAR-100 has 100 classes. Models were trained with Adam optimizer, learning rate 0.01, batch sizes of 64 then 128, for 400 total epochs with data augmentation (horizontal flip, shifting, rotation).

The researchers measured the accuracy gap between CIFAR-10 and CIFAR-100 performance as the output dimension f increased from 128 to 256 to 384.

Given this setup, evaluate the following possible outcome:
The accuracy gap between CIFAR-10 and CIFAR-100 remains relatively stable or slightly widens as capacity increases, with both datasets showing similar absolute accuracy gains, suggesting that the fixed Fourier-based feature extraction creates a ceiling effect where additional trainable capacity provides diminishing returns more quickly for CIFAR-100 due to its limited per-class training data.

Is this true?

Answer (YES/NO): NO